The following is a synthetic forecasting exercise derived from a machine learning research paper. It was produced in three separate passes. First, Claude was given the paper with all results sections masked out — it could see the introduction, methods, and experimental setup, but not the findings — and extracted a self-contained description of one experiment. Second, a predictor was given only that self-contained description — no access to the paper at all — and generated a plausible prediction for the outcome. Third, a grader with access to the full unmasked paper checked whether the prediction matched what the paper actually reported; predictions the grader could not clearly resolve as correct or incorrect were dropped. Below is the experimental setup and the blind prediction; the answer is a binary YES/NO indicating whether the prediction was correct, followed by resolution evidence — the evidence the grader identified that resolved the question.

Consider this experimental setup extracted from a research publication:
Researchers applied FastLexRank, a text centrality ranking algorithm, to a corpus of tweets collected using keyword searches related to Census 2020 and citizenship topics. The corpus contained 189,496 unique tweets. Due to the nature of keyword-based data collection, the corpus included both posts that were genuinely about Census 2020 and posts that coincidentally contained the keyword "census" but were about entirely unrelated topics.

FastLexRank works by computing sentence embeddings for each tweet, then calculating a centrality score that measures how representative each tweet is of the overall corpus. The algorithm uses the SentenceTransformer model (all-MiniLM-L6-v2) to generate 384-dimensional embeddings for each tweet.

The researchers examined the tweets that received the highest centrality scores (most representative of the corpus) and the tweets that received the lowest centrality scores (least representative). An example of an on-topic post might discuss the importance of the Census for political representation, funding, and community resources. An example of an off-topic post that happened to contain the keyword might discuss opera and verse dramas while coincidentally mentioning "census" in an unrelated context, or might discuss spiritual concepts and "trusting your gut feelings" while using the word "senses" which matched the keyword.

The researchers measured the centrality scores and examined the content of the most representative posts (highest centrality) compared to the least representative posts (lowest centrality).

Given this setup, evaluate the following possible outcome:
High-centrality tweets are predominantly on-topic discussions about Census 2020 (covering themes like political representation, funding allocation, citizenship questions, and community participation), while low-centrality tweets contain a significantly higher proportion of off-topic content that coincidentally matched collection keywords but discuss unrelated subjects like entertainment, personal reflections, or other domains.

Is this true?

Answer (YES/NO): YES